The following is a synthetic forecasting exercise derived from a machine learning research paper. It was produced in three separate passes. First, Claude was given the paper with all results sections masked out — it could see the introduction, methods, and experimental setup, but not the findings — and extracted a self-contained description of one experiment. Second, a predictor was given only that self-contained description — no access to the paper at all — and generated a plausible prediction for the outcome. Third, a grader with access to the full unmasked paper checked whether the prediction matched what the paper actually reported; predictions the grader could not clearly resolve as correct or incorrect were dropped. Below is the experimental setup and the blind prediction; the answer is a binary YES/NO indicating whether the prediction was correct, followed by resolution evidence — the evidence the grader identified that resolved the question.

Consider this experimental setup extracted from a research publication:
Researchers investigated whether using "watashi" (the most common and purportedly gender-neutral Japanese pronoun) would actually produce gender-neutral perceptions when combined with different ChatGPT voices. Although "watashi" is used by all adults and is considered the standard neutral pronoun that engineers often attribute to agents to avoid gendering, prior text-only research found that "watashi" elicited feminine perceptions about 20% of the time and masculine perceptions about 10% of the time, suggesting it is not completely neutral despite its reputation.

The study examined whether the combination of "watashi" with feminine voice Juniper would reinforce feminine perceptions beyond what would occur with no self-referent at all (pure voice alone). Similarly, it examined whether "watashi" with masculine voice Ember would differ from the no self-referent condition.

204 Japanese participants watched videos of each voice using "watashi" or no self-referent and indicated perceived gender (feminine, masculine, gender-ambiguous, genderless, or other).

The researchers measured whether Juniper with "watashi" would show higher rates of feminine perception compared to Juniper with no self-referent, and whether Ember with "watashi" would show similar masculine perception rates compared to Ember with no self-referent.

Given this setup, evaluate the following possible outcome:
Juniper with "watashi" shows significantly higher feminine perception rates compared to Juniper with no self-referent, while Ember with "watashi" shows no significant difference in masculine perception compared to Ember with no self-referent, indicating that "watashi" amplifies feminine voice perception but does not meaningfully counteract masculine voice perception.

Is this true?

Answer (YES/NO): NO